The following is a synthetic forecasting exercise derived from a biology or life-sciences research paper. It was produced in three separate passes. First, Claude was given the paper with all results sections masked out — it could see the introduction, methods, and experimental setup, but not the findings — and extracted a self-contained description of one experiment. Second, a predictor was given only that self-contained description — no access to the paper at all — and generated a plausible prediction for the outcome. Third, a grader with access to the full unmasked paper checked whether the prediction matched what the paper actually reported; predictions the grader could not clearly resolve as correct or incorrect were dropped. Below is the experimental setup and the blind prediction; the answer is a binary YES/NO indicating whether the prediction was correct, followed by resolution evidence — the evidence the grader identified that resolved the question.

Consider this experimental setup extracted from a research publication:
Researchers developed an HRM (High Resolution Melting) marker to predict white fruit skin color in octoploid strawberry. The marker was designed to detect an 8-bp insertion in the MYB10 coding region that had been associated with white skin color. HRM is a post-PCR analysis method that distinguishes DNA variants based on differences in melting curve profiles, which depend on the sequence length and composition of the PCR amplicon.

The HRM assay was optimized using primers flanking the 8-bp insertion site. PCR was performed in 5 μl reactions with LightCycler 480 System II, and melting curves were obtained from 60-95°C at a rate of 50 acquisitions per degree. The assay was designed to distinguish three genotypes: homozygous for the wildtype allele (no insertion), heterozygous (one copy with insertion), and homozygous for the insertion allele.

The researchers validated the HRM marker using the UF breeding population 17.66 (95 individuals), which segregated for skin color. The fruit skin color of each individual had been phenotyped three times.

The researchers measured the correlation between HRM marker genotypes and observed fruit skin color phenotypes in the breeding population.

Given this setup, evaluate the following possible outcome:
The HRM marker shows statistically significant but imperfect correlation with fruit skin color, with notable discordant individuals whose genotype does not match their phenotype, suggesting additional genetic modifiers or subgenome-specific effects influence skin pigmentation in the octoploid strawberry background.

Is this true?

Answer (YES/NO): NO